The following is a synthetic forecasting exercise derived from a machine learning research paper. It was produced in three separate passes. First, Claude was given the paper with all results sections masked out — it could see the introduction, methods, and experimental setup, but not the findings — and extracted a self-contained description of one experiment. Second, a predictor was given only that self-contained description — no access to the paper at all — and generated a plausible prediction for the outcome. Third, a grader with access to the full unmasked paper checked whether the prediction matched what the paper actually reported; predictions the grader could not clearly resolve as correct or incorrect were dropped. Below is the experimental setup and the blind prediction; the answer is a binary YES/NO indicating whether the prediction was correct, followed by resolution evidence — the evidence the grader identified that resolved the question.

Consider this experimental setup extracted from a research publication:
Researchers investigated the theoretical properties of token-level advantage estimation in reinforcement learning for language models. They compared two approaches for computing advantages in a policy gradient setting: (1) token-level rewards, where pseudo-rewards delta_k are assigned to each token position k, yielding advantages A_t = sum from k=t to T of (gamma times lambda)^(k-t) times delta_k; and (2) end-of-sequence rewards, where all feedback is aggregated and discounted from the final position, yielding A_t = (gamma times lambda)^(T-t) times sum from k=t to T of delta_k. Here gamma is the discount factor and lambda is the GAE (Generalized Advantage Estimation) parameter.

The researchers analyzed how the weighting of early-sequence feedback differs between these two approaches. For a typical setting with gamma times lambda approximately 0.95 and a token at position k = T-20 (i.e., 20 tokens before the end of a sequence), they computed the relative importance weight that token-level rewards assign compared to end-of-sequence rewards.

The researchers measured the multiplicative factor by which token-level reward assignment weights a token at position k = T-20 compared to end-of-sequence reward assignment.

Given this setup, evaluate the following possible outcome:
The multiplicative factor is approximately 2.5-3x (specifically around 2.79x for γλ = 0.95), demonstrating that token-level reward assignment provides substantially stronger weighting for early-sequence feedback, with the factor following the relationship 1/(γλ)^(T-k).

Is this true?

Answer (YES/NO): YES